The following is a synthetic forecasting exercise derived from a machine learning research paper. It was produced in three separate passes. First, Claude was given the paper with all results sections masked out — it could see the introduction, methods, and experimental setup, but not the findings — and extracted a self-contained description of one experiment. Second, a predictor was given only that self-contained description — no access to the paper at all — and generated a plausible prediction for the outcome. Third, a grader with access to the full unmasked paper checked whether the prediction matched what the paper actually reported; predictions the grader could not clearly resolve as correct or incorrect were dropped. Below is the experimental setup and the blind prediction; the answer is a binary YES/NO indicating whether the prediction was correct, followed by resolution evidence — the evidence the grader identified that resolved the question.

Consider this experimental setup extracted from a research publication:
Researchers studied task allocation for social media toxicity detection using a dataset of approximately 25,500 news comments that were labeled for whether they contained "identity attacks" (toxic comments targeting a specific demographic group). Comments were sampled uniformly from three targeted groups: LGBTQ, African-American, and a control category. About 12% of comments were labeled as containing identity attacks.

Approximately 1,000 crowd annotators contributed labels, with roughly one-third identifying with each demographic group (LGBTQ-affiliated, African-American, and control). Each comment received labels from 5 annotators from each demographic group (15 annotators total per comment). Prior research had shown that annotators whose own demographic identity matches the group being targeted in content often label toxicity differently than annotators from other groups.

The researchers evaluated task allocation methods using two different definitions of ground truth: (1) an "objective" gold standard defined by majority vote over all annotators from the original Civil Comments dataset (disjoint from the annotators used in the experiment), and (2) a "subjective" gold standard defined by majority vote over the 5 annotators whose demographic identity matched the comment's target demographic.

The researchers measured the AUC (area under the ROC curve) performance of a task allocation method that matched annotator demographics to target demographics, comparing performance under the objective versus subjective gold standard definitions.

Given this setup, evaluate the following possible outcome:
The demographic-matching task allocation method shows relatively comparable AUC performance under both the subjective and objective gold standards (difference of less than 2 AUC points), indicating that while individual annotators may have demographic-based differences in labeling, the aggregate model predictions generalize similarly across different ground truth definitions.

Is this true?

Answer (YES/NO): NO